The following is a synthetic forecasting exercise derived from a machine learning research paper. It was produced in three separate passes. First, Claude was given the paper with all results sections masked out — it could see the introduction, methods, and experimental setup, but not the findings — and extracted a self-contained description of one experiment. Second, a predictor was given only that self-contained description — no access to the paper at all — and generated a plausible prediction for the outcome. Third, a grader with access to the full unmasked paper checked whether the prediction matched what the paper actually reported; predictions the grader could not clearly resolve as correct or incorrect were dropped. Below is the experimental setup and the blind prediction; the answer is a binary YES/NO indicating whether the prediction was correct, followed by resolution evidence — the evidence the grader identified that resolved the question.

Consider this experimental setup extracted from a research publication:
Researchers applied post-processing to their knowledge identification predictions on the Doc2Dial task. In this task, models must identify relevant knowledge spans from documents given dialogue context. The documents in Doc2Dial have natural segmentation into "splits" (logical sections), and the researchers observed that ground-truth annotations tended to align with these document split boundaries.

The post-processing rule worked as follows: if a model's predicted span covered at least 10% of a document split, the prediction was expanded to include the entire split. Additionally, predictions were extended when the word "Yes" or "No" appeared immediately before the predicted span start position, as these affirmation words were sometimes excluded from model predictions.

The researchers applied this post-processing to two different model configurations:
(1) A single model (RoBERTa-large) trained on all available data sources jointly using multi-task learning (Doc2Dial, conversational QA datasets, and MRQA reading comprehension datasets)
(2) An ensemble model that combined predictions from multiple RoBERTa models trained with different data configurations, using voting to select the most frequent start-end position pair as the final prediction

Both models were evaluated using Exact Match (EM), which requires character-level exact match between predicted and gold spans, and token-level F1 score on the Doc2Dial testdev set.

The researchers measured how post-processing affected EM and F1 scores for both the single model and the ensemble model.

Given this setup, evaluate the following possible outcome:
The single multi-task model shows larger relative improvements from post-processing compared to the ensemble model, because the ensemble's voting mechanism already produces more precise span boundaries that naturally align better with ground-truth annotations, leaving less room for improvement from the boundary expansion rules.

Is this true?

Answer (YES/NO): NO